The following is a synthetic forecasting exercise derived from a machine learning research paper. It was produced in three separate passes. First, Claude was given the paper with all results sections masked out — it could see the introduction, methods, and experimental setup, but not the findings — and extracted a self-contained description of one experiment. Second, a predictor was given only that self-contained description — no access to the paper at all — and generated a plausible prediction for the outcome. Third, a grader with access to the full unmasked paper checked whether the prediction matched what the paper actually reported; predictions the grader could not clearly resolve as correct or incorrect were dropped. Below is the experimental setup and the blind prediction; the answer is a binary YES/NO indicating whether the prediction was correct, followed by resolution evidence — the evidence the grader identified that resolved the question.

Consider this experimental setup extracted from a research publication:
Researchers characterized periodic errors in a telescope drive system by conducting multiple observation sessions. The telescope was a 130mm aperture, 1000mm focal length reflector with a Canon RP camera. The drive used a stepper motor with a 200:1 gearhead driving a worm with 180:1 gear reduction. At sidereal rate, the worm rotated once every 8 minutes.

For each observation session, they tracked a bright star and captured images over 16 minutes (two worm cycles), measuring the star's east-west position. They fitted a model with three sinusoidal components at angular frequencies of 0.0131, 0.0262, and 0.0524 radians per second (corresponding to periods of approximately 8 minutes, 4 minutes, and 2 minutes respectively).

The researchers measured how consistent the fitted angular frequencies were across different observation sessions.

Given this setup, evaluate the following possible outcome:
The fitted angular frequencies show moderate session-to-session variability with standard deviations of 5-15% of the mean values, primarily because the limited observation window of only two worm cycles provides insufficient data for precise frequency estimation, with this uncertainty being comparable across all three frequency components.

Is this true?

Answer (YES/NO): NO